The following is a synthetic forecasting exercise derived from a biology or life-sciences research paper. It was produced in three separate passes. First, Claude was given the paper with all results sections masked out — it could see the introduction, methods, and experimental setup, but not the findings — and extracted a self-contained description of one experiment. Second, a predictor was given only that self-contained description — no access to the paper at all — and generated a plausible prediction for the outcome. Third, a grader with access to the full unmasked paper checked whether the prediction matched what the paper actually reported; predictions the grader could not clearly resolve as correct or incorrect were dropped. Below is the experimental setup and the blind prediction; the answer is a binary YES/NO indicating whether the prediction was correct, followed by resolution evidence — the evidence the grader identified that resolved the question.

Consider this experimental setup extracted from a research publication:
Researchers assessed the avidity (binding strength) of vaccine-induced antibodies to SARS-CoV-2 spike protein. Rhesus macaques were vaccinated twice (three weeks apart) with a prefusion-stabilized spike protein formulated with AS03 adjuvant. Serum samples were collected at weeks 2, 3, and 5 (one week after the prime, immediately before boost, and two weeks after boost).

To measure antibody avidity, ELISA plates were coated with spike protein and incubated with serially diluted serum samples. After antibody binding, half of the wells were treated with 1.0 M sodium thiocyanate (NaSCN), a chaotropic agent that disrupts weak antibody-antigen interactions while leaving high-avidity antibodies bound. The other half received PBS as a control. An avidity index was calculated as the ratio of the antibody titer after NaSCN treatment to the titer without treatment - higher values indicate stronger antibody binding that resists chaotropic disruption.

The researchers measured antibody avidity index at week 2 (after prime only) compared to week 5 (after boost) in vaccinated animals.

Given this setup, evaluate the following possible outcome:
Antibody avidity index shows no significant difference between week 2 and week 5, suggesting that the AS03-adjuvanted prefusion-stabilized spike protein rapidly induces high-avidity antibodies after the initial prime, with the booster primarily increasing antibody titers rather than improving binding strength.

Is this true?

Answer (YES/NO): NO